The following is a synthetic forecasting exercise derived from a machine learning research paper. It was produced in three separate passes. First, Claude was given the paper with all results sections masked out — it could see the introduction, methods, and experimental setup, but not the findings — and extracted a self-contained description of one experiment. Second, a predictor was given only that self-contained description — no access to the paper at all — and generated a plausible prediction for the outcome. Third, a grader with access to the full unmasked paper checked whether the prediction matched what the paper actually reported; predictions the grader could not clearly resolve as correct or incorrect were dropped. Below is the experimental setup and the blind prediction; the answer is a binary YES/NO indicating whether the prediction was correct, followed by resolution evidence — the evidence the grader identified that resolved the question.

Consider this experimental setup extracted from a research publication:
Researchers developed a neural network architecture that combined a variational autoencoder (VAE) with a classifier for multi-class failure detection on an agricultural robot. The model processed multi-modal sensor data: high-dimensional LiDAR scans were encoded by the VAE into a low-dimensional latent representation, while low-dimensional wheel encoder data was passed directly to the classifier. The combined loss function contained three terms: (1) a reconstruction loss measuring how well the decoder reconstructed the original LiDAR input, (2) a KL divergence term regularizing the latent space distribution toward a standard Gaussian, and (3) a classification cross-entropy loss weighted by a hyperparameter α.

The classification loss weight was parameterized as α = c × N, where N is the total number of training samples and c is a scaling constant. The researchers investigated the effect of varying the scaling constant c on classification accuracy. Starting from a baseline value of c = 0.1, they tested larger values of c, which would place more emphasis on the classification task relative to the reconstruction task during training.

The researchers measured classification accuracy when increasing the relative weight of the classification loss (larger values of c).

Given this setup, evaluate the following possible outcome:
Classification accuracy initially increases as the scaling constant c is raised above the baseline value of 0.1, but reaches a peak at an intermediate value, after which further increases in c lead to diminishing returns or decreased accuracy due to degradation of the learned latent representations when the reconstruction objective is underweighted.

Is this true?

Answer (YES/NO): NO